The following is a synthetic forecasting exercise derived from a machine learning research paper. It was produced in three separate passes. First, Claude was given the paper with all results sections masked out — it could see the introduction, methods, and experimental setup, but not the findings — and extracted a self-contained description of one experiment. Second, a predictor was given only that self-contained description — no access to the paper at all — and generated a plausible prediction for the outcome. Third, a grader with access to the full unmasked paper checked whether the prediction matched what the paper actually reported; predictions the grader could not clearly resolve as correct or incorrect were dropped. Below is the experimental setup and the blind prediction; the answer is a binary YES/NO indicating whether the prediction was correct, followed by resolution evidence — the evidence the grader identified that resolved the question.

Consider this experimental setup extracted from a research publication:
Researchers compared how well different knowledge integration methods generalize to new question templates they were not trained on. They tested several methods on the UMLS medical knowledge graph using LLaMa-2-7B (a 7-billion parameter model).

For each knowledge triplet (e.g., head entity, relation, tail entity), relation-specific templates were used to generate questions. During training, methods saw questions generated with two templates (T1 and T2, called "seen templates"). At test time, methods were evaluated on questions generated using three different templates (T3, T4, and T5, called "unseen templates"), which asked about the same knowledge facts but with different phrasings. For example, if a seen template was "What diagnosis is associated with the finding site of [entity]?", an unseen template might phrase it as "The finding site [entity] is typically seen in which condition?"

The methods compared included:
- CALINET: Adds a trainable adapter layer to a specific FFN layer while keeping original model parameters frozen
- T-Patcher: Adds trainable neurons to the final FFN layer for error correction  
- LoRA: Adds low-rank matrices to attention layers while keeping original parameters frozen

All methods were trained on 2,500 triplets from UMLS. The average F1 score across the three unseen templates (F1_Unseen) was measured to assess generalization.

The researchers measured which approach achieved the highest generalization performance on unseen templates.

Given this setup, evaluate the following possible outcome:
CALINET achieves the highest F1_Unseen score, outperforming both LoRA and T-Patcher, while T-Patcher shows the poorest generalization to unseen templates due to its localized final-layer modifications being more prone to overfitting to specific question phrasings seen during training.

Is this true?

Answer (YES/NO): NO